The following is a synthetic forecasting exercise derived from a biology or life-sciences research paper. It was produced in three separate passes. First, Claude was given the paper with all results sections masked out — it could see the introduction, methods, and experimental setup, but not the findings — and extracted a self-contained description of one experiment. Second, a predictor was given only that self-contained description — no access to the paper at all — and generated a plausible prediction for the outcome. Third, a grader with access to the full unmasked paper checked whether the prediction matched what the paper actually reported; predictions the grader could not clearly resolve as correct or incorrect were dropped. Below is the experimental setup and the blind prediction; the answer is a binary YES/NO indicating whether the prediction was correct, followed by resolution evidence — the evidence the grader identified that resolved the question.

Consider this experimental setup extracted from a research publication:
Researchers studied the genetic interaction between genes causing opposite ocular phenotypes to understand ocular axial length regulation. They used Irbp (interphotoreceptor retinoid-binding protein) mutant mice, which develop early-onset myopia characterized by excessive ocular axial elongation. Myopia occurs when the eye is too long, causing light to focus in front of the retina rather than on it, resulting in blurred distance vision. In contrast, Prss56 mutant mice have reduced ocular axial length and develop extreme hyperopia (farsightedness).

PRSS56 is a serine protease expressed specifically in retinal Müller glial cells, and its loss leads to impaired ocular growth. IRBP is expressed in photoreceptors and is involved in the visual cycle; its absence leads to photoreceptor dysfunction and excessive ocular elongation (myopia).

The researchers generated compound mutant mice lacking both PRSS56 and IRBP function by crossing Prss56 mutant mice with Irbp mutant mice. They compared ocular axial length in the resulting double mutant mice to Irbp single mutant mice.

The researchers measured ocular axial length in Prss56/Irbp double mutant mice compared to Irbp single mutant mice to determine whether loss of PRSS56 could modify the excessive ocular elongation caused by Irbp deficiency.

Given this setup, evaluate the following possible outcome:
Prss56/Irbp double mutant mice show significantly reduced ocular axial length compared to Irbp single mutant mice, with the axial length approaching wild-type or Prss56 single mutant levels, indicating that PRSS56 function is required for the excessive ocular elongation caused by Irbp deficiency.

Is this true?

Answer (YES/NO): YES